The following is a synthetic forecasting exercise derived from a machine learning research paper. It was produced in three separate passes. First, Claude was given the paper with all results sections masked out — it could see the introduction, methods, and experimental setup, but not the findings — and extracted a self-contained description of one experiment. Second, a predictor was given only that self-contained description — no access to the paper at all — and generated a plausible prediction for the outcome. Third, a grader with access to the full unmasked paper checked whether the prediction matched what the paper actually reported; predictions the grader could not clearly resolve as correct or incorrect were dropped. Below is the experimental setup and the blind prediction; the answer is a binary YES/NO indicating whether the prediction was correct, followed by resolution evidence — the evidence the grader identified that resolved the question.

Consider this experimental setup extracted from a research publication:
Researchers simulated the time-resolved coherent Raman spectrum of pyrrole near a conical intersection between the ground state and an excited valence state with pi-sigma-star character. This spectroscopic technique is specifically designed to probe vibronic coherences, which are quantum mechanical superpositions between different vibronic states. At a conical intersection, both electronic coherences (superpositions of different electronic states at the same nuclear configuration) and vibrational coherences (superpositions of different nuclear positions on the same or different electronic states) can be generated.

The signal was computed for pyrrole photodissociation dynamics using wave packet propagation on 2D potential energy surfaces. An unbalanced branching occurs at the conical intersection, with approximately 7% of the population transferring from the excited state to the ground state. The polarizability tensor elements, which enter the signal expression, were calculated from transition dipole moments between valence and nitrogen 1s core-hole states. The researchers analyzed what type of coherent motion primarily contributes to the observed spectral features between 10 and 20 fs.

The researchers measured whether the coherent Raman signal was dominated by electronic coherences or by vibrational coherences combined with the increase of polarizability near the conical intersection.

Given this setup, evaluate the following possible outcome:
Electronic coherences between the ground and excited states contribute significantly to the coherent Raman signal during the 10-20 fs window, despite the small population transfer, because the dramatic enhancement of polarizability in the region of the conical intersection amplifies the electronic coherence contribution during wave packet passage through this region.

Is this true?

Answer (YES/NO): NO